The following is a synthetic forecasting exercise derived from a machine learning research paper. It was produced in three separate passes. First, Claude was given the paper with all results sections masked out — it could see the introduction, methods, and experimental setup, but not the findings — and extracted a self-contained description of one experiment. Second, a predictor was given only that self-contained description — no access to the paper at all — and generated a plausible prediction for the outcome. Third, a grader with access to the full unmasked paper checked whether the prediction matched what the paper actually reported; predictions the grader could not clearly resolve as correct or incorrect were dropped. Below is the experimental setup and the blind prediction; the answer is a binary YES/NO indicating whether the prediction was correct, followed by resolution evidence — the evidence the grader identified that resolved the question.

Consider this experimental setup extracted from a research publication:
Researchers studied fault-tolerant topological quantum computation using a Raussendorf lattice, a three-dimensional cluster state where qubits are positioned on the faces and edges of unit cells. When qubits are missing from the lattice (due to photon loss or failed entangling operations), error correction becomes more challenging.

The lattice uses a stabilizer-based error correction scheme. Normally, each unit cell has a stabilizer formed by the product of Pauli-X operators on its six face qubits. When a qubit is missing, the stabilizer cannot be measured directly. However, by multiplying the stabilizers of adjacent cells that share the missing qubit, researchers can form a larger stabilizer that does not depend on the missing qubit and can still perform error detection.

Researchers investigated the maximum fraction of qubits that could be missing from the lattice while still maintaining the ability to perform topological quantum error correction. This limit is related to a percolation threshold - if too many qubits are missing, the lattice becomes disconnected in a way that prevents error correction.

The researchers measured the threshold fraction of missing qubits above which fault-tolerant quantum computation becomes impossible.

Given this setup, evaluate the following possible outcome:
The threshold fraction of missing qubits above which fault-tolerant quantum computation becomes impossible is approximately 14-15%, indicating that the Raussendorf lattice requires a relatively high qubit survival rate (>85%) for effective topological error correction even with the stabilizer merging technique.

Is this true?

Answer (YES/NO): NO